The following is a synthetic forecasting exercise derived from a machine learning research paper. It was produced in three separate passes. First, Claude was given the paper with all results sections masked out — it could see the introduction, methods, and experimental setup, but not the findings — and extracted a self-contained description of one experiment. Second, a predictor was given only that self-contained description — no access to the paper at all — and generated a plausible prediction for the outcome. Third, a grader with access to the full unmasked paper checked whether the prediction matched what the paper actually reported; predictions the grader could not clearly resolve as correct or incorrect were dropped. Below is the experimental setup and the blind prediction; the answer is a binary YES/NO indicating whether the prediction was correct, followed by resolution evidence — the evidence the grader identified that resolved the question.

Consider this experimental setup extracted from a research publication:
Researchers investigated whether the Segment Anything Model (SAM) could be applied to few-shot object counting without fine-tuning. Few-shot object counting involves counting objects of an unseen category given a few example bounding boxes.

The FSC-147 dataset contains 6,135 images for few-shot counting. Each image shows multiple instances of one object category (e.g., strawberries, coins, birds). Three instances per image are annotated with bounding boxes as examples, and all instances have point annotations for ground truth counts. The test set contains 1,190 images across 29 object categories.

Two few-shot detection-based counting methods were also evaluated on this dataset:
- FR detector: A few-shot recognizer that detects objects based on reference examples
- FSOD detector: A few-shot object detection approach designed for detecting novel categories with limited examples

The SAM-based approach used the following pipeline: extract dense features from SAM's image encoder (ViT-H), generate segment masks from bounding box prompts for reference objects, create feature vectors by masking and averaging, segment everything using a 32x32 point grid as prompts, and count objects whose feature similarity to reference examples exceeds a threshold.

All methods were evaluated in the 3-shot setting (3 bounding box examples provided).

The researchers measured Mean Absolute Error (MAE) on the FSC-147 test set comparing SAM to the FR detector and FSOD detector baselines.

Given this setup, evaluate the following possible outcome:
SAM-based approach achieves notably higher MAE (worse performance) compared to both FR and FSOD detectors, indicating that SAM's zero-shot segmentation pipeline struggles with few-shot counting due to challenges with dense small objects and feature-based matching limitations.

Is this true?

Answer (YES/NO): NO